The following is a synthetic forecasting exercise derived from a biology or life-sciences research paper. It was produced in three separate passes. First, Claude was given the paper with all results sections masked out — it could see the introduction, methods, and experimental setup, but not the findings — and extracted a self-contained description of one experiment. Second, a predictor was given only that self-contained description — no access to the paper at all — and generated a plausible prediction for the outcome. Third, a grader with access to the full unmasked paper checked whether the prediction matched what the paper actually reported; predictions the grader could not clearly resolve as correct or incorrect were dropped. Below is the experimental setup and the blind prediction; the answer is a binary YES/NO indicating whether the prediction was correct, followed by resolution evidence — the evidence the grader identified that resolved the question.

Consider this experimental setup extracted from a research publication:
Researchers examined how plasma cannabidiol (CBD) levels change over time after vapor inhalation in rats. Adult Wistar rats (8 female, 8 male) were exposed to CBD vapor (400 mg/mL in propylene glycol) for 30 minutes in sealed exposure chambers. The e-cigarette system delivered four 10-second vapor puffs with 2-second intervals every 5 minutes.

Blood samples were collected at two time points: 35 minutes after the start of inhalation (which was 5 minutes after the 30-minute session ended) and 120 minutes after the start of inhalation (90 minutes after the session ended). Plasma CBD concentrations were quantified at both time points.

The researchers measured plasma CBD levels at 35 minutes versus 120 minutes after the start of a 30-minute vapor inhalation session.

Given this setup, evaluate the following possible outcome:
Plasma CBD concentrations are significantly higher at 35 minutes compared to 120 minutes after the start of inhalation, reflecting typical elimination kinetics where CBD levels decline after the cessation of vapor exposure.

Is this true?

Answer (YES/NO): YES